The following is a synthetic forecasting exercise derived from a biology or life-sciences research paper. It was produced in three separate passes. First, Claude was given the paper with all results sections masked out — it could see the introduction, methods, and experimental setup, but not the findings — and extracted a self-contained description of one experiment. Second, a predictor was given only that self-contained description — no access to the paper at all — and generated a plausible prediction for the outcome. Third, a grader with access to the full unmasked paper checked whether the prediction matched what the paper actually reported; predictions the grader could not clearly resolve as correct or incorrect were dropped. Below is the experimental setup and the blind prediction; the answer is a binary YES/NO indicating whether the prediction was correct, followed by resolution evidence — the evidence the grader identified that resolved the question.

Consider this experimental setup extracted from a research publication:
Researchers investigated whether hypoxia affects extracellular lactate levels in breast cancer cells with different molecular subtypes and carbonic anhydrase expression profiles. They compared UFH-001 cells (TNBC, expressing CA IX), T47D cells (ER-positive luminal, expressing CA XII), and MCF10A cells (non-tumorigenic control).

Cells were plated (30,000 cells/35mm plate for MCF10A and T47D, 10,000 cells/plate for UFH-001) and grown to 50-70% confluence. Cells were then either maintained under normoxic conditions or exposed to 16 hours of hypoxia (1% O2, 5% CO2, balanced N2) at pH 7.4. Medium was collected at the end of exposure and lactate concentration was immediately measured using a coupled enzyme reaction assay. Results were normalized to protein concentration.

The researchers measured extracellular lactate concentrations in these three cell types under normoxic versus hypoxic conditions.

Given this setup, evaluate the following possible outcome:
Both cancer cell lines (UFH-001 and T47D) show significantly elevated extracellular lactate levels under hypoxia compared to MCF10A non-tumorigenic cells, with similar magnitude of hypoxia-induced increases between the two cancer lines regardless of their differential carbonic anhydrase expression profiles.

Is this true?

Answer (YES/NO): NO